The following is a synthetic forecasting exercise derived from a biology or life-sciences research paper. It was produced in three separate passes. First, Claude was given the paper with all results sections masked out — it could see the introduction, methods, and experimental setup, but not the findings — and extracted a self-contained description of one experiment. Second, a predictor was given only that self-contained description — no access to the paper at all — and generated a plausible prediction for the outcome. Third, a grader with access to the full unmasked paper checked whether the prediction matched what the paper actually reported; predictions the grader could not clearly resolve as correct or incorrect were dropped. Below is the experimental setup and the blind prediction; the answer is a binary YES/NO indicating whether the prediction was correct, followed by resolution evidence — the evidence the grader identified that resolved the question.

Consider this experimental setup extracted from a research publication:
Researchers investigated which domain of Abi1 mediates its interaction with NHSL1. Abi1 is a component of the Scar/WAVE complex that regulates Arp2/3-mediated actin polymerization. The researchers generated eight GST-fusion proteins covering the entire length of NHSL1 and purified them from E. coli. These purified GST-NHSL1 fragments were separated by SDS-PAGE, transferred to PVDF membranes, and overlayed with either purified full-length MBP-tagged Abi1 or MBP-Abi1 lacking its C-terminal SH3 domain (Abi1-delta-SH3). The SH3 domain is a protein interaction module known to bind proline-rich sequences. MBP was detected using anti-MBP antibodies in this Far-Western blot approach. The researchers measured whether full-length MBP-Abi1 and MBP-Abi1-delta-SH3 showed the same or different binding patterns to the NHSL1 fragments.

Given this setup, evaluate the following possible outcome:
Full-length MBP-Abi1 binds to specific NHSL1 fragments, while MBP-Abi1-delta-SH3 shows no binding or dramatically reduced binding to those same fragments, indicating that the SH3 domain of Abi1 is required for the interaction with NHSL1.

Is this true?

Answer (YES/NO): YES